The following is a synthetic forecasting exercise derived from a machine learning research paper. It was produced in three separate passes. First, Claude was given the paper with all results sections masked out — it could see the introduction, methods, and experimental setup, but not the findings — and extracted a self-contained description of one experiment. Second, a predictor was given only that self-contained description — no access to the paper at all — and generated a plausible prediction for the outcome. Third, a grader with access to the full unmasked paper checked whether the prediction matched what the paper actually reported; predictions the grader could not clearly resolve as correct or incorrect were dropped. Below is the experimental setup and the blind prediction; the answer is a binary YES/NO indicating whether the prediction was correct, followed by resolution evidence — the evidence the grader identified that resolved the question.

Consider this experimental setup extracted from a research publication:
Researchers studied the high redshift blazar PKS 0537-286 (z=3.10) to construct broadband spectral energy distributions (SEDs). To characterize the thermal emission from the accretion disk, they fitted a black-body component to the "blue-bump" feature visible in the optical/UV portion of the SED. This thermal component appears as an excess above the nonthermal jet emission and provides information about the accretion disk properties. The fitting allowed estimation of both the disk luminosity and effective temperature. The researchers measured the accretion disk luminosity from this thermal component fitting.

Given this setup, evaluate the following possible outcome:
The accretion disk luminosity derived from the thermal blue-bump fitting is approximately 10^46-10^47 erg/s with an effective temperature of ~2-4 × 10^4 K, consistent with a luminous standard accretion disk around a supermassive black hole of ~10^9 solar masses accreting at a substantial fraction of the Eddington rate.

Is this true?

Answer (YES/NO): NO